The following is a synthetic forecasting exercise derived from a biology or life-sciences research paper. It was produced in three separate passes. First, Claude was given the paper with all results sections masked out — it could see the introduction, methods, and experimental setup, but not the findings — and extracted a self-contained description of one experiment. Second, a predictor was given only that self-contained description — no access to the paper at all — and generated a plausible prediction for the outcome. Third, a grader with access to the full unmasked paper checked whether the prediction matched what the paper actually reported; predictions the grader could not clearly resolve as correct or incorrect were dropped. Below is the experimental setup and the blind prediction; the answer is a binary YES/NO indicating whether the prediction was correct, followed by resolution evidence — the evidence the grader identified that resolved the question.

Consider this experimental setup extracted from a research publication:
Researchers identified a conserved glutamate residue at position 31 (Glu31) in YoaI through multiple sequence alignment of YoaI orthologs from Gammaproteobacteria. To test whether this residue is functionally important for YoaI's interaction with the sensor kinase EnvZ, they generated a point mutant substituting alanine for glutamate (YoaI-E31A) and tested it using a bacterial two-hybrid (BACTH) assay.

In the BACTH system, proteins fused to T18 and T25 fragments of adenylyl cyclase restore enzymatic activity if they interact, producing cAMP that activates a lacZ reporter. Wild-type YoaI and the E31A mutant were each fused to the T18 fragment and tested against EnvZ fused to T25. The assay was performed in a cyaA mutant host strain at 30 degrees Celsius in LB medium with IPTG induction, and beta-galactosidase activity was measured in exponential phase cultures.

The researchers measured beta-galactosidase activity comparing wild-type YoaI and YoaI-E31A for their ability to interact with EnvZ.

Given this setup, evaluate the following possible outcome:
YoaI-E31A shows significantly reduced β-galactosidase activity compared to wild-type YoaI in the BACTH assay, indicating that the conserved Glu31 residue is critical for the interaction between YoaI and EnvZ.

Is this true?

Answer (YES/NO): YES